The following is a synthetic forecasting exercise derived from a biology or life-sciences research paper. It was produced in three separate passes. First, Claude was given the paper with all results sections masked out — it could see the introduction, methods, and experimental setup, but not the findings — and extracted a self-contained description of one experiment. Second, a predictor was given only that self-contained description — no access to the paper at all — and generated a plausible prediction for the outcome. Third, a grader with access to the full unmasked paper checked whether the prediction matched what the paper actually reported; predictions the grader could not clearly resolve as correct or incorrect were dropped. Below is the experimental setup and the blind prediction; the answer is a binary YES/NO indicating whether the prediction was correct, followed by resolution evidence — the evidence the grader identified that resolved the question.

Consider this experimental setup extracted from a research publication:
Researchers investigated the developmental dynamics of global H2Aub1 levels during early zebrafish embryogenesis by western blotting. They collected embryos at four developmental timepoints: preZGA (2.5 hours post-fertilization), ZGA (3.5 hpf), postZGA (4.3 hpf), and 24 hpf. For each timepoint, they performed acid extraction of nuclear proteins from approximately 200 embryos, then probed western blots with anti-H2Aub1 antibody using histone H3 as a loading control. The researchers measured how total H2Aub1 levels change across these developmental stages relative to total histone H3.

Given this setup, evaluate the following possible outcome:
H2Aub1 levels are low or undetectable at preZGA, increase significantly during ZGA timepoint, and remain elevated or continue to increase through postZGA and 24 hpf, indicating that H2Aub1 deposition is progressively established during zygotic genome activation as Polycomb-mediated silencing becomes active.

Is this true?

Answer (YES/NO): NO